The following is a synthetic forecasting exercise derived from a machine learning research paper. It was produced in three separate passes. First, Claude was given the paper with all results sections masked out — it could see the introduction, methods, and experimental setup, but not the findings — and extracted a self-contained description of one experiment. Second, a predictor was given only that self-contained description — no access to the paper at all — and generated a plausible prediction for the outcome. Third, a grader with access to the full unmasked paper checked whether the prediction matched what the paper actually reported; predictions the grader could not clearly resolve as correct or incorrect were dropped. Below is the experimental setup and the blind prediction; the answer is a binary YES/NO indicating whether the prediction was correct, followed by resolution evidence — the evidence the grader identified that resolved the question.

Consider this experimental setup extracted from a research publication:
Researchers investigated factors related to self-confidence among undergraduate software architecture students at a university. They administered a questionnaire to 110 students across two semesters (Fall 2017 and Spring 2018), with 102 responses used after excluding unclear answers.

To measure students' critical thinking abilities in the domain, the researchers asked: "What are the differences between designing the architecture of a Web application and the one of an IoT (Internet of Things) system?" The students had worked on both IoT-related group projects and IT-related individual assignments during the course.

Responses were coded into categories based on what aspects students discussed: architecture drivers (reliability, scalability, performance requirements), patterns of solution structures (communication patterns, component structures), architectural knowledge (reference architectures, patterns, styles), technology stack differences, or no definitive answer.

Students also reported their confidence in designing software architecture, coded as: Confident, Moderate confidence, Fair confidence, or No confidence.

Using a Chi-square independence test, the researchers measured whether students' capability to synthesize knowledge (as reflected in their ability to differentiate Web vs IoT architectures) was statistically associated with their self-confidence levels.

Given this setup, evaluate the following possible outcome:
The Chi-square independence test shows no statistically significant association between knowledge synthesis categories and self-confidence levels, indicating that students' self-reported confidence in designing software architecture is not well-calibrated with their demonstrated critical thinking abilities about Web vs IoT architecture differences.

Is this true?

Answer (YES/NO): NO